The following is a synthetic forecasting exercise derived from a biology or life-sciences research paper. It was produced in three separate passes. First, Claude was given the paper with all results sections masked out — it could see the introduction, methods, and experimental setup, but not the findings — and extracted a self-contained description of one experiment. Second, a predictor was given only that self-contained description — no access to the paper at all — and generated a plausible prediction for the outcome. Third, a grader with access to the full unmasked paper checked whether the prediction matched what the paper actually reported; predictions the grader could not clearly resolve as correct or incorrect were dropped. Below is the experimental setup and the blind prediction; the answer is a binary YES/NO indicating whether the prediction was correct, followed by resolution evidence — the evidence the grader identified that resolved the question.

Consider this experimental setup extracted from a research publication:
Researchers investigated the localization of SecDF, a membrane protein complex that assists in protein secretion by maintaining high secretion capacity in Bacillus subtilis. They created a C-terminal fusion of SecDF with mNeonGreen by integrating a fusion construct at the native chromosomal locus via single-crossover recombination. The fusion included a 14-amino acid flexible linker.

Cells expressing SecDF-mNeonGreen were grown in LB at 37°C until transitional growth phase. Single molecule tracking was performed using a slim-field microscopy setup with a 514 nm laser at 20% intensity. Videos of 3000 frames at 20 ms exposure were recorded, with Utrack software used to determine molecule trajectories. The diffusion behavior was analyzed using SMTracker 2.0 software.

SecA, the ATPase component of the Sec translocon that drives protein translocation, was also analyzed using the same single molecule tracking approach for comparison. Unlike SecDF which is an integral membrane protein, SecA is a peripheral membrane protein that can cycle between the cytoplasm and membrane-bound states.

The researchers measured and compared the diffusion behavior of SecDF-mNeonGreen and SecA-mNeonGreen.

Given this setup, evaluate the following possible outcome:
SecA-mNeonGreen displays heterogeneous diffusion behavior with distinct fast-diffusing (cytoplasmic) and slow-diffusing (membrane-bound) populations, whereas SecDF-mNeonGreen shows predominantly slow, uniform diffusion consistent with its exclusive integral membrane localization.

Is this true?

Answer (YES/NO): NO